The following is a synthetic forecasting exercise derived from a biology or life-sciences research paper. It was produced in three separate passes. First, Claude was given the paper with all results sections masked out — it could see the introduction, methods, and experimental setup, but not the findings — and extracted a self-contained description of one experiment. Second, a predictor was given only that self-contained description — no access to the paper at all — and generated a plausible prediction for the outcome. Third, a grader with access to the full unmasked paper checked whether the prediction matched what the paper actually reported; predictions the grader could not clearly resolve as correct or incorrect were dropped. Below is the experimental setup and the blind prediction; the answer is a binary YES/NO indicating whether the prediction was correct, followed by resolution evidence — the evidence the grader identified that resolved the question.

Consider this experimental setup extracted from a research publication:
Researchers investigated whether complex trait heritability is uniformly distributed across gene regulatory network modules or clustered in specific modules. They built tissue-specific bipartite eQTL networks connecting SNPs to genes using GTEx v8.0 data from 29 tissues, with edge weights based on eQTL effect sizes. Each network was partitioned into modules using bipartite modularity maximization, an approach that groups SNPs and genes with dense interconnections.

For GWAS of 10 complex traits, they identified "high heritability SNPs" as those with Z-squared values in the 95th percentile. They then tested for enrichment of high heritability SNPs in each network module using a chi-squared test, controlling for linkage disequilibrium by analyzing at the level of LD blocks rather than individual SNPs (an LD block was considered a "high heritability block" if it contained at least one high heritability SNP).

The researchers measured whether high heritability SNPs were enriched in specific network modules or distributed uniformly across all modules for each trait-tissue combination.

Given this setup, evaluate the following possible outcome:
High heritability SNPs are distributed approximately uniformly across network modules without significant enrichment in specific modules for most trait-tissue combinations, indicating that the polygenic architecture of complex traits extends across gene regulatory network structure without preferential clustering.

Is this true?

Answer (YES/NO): NO